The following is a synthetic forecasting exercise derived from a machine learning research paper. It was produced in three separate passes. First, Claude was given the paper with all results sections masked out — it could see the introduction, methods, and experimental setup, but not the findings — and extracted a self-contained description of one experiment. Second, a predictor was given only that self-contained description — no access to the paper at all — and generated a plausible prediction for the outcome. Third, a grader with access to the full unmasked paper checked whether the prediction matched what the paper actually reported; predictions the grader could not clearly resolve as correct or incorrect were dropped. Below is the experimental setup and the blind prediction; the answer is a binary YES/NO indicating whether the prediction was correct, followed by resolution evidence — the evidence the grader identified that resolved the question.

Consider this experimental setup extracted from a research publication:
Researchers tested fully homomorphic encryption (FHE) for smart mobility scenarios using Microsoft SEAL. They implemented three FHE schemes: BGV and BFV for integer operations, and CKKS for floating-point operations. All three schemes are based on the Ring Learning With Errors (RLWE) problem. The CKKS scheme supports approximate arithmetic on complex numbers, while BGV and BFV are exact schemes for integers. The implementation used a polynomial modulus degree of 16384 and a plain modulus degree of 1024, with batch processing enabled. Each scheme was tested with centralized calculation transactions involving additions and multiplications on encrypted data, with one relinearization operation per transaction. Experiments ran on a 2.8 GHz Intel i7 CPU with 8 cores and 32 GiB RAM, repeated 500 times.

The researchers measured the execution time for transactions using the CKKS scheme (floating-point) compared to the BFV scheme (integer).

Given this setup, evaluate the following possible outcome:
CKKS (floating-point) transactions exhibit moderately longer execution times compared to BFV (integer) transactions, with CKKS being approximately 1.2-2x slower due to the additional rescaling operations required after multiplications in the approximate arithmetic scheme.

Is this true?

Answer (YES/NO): NO